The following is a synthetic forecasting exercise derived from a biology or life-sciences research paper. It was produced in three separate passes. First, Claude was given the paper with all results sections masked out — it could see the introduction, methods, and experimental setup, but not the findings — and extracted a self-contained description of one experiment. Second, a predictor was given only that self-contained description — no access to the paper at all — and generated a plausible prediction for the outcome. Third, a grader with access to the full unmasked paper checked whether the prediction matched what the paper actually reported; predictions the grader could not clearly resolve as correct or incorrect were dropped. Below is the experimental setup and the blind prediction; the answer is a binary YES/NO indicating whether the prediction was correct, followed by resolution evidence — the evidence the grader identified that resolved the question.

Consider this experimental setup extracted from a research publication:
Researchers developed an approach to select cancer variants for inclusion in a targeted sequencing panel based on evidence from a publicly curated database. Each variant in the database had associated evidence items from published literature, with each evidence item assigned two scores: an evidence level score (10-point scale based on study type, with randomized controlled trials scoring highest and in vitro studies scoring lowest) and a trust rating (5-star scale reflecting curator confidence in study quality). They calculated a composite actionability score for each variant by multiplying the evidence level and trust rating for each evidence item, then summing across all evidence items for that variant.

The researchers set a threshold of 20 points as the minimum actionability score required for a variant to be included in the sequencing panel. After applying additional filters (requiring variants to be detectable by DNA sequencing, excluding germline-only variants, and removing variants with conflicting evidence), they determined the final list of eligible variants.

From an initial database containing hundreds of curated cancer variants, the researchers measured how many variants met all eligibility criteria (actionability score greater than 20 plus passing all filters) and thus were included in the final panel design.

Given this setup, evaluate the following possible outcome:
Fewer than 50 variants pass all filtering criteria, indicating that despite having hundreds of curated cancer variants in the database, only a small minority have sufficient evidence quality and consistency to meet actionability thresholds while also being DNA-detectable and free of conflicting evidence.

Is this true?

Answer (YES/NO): NO